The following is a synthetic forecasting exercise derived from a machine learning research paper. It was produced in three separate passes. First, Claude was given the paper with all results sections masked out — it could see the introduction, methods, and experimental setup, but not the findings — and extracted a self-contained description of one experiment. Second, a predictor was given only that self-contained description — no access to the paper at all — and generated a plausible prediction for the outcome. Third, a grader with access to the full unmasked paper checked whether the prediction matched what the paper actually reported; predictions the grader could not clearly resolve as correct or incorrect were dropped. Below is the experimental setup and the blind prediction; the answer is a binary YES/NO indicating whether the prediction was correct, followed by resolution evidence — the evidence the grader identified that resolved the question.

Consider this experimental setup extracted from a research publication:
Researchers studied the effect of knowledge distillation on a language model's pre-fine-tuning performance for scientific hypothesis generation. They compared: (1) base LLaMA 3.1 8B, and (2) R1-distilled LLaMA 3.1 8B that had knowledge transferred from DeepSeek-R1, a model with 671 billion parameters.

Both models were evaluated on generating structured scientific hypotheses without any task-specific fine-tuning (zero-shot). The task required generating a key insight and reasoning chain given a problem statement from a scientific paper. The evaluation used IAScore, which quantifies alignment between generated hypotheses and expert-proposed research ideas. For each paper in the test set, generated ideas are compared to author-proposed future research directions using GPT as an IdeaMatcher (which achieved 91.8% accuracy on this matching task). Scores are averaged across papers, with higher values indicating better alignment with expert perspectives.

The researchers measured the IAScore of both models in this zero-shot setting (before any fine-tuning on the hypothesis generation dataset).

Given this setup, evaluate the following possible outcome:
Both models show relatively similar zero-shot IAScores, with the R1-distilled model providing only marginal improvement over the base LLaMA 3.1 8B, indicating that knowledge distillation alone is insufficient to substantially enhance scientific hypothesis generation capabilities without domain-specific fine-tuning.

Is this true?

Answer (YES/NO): NO